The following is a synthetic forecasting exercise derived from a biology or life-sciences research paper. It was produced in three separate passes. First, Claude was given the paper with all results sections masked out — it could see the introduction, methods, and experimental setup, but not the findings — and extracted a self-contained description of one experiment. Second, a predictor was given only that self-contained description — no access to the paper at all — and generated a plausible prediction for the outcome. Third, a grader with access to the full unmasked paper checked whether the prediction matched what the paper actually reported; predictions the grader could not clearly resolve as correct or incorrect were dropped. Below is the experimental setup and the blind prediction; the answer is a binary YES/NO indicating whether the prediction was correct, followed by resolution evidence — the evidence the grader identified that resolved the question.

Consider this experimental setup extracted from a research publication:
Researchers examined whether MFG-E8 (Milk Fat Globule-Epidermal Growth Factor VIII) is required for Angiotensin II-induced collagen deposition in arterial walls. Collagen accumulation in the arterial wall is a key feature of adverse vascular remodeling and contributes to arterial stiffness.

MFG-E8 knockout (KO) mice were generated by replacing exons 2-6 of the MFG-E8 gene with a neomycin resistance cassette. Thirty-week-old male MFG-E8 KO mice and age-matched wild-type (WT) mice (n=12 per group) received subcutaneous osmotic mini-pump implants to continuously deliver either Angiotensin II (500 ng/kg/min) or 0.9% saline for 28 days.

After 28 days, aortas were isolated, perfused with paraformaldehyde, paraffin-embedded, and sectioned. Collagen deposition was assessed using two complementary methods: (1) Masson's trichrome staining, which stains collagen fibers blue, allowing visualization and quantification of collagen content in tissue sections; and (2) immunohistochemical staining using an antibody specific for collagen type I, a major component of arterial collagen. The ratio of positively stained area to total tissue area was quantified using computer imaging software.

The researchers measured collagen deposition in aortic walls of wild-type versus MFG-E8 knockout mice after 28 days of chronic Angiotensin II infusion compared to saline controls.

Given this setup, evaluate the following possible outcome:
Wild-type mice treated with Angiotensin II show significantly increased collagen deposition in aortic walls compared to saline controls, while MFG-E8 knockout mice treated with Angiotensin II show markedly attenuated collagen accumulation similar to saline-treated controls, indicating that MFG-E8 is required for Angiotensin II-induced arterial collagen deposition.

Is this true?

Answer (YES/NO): YES